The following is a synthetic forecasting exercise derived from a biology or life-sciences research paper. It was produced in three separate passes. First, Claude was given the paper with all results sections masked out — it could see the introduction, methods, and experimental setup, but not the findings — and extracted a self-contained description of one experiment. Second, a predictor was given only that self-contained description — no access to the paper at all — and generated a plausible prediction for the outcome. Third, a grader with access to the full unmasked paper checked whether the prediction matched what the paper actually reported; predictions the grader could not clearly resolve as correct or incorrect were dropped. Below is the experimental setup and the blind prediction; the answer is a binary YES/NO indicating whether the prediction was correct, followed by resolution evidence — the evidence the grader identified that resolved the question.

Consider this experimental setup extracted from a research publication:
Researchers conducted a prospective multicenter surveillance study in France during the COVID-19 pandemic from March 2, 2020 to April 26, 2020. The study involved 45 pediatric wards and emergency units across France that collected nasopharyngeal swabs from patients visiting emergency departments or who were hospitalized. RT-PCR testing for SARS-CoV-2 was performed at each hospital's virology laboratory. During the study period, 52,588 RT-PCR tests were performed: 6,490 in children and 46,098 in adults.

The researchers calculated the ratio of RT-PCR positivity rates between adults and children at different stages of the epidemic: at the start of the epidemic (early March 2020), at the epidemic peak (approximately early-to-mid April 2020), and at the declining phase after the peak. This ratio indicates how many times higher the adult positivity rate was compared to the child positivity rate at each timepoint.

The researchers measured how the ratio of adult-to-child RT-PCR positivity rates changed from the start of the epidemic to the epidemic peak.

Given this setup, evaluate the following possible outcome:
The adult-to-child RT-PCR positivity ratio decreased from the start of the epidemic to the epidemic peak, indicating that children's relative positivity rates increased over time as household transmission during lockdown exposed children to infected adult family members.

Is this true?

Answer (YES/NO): YES